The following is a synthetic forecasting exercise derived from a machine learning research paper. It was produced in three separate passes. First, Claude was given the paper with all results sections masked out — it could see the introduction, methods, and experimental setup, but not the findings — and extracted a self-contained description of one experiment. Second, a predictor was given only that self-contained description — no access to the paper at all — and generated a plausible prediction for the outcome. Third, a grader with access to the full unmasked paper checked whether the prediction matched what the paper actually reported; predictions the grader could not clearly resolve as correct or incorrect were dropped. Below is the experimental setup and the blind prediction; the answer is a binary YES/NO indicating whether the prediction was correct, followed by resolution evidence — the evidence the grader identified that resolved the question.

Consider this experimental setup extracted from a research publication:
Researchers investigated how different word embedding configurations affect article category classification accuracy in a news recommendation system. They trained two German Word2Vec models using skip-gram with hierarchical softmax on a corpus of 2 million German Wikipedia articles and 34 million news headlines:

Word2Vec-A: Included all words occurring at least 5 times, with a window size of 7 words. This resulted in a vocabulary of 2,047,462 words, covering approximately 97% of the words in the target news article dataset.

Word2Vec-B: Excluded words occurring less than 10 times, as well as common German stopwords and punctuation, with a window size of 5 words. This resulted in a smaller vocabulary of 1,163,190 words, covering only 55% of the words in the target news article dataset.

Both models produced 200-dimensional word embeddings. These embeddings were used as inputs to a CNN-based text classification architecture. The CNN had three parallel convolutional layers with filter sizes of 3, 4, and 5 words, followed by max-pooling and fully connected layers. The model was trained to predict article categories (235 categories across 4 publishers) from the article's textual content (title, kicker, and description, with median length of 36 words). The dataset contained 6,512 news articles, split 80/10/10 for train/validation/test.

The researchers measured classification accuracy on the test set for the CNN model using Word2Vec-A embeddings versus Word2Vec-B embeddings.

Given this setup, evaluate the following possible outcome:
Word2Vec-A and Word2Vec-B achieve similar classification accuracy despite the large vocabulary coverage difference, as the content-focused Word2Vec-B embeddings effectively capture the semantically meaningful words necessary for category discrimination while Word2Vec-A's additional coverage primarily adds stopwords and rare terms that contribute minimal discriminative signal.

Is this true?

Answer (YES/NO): NO